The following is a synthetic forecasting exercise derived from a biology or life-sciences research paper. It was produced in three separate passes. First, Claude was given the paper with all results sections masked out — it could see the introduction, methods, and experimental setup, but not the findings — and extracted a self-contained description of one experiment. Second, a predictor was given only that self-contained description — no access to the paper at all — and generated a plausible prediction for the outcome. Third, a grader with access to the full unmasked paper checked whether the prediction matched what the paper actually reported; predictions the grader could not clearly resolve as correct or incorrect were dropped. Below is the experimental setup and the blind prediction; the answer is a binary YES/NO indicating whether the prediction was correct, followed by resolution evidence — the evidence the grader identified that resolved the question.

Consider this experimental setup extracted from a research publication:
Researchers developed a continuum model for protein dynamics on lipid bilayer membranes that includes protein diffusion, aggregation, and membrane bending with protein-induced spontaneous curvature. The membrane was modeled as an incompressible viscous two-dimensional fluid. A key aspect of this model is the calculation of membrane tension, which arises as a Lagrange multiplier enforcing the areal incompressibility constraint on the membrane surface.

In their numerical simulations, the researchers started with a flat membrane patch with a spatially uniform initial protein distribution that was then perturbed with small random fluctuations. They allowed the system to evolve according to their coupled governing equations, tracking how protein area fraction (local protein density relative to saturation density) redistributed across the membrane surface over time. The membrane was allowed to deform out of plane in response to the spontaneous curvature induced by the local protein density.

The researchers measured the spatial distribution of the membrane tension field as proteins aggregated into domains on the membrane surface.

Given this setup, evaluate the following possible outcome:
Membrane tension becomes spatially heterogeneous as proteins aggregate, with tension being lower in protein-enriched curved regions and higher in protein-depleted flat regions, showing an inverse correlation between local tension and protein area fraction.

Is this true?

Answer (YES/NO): YES